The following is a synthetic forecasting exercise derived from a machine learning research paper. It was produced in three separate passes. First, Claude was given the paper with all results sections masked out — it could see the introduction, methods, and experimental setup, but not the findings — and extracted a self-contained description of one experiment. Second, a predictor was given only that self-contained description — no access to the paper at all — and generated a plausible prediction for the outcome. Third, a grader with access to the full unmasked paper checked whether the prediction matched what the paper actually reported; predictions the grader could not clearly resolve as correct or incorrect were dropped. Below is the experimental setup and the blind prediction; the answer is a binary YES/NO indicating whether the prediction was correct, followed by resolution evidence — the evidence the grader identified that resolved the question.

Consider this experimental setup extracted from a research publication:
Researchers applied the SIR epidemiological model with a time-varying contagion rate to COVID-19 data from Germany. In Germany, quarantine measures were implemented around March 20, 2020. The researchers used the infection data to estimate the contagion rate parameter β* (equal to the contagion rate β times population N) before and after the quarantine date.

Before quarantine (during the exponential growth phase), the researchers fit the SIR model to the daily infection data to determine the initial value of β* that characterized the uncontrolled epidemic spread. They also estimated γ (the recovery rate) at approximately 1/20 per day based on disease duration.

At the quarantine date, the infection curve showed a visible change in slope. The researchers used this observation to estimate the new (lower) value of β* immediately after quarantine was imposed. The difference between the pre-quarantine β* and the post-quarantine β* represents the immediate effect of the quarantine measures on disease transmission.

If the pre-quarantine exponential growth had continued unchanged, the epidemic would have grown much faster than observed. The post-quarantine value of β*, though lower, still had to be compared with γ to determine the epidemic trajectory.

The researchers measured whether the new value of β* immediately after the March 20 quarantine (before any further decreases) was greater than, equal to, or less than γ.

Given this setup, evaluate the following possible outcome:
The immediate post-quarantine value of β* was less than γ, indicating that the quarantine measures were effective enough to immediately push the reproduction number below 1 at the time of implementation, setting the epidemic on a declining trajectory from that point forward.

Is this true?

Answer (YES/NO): NO